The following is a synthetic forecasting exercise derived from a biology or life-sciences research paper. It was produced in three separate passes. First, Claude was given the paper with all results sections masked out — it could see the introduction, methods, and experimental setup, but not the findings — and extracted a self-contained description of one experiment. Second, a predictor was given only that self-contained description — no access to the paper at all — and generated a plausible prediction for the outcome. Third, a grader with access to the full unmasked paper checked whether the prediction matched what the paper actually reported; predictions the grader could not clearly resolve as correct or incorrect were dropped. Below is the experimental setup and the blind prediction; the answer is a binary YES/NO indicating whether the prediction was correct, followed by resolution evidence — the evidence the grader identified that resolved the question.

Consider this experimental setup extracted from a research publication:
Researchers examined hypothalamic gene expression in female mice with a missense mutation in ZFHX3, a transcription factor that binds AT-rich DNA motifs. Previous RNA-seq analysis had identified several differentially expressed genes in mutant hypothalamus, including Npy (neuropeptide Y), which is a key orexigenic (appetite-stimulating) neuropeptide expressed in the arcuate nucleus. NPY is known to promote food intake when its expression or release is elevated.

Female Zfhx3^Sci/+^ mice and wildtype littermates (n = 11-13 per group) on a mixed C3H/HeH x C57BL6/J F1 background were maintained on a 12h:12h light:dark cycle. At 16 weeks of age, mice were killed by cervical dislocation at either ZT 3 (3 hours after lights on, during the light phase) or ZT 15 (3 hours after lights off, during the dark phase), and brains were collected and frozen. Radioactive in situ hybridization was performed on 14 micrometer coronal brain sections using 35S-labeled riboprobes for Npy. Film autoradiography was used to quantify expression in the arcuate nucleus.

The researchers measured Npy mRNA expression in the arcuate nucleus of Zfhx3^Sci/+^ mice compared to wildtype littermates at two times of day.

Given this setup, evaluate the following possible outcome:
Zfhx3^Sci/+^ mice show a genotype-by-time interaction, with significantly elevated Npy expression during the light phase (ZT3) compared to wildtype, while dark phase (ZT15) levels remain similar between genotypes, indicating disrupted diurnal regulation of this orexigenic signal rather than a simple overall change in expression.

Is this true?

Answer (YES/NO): NO